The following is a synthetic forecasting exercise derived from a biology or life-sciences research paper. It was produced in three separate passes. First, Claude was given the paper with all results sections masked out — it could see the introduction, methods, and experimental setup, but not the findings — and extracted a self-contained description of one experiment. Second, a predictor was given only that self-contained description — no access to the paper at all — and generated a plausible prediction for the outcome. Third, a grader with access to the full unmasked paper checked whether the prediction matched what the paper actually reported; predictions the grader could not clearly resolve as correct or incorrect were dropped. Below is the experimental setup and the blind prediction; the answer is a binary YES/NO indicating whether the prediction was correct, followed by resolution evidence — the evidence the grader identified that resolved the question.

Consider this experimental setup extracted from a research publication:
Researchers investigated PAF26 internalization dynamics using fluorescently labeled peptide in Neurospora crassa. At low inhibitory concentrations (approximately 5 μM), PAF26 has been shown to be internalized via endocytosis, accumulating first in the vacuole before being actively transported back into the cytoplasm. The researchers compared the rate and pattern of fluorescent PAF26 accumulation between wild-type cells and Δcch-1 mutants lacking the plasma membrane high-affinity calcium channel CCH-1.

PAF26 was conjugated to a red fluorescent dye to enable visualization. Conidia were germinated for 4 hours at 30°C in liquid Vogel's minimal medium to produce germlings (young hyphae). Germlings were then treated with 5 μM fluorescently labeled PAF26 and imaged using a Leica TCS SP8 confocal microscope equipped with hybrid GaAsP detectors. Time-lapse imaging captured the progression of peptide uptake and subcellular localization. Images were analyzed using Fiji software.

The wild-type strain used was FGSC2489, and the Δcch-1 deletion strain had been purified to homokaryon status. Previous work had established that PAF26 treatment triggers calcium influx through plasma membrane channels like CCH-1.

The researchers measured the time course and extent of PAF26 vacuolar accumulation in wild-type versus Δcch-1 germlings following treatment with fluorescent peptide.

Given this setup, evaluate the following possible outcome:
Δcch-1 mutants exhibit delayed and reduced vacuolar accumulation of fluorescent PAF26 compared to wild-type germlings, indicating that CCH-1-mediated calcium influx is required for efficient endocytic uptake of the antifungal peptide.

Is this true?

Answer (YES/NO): NO